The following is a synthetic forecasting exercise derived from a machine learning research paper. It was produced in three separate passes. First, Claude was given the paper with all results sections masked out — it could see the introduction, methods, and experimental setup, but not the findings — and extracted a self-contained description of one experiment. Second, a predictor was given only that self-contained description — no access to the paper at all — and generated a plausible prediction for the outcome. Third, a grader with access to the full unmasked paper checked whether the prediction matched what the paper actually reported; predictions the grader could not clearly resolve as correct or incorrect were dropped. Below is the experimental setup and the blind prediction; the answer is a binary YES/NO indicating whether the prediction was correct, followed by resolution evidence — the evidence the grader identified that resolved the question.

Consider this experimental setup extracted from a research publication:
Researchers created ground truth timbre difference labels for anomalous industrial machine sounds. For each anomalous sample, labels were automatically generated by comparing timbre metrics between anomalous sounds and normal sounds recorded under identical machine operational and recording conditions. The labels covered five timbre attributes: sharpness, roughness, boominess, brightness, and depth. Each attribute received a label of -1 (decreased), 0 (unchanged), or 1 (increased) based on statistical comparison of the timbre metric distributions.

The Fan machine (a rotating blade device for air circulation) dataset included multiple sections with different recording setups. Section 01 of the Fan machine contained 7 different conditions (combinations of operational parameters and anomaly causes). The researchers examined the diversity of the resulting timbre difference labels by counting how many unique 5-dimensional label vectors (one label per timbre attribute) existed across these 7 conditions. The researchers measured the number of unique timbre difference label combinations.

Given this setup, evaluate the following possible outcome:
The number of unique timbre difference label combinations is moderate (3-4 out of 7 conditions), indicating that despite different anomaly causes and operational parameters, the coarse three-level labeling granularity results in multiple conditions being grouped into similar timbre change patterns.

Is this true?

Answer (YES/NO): NO